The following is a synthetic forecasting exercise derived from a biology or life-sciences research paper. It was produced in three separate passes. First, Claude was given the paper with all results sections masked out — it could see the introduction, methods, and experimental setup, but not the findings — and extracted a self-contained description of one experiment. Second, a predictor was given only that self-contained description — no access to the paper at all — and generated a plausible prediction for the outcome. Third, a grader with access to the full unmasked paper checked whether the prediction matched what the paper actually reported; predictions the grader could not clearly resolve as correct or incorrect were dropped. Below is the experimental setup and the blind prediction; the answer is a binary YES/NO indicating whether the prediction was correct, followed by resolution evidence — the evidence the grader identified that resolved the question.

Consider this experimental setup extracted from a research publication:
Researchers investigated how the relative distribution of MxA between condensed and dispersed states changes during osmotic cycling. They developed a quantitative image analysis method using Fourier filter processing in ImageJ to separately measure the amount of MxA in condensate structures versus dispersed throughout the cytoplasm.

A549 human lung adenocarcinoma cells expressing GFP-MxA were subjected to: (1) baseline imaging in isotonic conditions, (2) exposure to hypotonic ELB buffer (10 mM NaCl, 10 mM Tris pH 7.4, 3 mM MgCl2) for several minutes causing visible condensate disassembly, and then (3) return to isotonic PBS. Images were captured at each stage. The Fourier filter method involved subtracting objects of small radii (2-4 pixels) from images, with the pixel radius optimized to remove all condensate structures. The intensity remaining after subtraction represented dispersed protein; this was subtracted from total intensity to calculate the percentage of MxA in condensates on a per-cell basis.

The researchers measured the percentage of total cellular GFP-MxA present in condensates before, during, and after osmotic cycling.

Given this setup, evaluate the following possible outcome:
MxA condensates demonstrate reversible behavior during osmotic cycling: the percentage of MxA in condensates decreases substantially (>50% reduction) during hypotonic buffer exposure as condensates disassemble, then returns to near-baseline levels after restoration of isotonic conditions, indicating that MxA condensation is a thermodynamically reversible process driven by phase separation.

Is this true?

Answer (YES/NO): YES